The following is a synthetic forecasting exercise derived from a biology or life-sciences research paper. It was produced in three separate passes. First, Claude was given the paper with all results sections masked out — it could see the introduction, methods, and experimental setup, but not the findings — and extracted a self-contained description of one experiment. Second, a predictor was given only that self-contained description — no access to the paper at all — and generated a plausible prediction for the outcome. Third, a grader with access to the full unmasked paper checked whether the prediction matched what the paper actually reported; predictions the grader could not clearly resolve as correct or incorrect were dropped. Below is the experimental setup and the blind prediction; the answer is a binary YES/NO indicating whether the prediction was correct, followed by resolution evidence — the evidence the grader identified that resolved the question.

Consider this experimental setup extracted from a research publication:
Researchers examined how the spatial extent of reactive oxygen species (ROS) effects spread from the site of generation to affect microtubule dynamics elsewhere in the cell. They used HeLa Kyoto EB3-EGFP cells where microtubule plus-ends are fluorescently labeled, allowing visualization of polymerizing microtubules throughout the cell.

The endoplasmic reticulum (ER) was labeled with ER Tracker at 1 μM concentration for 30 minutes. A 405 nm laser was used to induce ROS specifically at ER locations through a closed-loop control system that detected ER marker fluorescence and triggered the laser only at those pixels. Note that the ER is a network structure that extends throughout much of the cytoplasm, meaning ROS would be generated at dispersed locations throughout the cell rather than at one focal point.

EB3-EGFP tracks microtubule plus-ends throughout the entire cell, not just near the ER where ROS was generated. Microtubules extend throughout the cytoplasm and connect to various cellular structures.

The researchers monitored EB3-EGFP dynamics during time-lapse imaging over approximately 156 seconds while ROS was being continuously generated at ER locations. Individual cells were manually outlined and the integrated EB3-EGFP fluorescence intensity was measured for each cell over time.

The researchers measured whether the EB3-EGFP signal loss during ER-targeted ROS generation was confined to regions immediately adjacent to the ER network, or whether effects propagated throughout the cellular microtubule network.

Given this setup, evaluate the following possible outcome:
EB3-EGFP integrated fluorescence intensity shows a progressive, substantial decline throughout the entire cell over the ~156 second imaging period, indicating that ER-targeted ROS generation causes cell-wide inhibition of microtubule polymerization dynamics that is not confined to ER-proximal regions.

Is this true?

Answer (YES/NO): YES